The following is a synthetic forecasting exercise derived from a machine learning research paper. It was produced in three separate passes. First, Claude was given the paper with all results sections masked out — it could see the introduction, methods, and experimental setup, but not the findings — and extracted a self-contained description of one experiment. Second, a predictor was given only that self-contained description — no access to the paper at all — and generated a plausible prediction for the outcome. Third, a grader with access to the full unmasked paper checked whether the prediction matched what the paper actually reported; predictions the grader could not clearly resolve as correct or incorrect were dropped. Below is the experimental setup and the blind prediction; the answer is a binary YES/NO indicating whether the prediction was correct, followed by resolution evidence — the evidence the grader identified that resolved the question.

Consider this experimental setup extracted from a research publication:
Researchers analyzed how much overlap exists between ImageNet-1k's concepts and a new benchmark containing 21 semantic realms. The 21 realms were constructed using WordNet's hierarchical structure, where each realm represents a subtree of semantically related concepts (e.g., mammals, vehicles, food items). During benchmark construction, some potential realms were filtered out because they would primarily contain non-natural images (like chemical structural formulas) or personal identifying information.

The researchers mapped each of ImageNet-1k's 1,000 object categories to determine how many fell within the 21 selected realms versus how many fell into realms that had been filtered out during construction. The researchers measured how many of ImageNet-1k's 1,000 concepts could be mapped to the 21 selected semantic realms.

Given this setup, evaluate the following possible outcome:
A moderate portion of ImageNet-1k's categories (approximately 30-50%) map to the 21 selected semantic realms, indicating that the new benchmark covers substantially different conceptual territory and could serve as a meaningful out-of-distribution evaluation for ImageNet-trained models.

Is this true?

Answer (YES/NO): NO